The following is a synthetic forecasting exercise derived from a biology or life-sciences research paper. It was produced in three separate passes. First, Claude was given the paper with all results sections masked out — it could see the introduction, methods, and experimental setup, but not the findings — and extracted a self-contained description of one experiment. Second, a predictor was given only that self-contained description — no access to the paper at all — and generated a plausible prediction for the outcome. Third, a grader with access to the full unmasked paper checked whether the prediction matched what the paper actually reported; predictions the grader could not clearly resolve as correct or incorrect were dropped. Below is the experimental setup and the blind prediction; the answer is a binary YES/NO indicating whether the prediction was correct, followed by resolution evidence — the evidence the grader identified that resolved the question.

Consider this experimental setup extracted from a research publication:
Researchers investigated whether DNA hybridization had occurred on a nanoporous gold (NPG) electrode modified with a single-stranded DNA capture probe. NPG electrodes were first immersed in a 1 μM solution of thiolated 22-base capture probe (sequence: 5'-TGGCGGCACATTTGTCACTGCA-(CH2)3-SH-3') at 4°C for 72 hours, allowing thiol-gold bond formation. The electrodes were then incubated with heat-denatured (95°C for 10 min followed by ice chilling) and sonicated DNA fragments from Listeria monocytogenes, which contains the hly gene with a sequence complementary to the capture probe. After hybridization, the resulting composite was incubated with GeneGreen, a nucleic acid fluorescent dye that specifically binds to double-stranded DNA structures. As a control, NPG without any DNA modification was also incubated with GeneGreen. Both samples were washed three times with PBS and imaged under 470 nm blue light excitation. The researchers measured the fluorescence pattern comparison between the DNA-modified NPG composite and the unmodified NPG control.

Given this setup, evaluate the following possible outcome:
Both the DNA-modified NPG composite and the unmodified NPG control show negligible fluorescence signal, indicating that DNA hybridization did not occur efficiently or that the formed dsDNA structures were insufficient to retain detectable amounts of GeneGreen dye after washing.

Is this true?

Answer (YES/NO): NO